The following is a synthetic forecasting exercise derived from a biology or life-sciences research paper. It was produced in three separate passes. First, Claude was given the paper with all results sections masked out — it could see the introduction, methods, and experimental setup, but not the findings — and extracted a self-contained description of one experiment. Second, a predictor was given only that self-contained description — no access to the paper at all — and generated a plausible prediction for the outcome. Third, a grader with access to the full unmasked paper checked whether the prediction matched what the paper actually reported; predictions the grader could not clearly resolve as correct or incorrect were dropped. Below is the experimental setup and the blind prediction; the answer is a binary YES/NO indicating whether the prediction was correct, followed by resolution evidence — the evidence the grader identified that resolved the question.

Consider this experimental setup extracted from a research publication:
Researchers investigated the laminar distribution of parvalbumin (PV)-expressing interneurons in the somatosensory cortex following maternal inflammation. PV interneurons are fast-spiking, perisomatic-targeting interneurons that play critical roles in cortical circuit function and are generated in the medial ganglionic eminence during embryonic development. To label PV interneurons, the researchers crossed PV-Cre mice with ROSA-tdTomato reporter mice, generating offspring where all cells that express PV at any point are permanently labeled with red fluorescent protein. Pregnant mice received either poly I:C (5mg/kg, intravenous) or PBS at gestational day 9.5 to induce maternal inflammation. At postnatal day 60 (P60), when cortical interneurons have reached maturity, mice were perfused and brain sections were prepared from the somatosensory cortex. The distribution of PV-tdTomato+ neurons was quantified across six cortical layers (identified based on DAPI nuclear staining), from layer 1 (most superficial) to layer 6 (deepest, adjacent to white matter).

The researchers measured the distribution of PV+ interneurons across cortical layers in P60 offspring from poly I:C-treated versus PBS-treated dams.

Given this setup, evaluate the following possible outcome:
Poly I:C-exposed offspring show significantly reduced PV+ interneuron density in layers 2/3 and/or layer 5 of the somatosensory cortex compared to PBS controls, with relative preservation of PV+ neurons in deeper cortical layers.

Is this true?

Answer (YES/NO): NO